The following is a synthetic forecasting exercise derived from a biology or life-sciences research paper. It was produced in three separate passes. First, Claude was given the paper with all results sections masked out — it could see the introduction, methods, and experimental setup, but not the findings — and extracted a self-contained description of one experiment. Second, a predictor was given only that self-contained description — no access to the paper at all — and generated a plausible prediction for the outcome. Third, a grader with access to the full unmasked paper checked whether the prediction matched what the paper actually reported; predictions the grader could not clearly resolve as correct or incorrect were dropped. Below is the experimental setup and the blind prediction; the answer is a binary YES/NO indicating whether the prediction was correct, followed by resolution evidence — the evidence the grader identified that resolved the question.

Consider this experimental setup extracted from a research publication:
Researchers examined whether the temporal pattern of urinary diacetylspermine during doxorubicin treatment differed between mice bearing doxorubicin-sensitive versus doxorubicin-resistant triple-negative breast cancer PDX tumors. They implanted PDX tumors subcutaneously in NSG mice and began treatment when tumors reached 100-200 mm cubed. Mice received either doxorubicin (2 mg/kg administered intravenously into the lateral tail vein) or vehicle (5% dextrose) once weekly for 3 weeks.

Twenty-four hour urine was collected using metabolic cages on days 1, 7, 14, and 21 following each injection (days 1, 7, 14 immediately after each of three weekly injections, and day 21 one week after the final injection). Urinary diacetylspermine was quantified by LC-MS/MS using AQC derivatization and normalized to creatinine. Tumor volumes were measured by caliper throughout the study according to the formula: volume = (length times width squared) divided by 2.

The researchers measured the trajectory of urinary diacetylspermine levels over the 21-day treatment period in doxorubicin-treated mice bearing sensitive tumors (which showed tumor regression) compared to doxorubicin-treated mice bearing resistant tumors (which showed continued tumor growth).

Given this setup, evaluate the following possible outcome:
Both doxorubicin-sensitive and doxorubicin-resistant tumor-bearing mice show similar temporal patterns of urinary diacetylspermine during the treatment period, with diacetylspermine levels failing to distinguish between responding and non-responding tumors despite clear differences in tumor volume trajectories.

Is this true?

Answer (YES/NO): NO